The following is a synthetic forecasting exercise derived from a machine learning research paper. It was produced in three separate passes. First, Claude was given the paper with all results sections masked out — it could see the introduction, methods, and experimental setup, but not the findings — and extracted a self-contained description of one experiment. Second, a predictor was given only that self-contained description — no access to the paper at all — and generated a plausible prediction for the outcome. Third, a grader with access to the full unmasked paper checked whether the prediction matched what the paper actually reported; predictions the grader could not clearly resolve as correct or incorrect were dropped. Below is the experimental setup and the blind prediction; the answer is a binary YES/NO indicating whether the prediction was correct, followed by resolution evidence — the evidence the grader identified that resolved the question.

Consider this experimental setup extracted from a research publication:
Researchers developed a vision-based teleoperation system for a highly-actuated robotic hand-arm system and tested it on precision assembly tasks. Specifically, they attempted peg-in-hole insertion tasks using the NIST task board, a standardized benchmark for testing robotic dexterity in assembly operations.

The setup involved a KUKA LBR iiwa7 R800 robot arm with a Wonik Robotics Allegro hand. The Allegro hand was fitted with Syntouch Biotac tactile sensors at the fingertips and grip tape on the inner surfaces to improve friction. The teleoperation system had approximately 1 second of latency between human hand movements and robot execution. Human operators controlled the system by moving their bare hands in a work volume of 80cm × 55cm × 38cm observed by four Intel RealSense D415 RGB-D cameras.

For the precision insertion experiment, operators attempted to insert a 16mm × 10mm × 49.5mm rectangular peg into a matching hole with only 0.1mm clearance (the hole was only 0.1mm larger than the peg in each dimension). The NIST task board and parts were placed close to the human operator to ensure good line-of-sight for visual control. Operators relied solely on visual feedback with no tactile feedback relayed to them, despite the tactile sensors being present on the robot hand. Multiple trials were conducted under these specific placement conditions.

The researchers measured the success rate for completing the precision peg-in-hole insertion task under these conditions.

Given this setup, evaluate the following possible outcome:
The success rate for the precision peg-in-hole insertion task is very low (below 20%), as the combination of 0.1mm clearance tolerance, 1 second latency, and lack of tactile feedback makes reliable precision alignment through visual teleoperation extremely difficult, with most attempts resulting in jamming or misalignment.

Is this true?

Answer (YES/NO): YES